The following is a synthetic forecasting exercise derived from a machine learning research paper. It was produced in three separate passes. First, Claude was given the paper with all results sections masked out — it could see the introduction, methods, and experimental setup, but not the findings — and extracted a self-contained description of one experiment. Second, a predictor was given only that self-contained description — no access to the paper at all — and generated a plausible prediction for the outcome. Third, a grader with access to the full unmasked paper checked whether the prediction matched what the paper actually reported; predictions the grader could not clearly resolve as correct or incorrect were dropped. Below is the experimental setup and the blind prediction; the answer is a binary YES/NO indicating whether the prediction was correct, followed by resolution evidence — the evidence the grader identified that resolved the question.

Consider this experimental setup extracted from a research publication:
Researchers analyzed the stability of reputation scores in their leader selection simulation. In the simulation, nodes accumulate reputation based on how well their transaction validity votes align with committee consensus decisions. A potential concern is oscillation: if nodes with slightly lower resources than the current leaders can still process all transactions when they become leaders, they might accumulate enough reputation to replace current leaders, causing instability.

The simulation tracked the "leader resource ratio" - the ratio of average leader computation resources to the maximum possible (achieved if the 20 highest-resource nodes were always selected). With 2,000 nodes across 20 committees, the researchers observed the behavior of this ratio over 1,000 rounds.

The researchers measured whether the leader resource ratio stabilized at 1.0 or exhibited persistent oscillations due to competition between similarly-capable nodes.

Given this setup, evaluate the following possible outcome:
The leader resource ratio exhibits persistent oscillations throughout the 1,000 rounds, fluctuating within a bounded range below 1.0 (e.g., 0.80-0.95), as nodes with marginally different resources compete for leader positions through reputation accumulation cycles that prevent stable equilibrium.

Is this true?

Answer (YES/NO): NO